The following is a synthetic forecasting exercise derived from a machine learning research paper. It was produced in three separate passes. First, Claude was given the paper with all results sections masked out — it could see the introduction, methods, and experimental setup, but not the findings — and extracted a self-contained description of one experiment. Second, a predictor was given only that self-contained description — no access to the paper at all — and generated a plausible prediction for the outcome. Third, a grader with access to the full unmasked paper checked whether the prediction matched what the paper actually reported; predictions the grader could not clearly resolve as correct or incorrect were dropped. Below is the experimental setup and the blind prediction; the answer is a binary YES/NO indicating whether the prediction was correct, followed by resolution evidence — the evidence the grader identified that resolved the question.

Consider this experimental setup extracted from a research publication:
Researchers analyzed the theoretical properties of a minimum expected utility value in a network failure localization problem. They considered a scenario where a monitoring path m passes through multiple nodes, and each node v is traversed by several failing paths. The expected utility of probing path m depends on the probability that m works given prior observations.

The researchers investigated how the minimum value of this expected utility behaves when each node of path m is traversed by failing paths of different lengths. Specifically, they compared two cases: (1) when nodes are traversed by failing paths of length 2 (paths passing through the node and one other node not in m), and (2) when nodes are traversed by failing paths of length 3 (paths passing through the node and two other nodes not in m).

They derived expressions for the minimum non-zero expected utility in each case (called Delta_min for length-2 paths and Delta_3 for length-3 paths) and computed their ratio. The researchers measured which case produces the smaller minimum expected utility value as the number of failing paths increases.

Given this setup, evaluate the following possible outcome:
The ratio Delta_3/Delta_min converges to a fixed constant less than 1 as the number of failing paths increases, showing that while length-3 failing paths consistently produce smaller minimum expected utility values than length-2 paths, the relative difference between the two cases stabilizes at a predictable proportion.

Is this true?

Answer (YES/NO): NO